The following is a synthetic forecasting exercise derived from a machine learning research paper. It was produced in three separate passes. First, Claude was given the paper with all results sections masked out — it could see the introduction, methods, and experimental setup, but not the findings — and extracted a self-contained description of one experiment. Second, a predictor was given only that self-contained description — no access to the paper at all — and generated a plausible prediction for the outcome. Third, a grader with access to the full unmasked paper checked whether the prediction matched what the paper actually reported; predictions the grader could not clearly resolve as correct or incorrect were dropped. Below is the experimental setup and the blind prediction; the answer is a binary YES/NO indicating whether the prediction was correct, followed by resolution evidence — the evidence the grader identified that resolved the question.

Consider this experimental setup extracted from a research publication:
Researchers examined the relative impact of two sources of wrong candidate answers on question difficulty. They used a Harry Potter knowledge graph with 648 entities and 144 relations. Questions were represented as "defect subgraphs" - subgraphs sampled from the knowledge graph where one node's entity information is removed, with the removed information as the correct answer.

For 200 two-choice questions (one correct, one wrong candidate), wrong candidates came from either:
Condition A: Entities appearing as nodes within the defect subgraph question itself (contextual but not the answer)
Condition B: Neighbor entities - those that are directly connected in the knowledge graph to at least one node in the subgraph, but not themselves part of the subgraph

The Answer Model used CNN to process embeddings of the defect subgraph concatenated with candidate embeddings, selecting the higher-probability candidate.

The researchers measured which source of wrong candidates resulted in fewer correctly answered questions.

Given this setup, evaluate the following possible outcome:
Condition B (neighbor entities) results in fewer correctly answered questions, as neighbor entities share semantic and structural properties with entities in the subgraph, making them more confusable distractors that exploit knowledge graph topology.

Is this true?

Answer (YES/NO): YES